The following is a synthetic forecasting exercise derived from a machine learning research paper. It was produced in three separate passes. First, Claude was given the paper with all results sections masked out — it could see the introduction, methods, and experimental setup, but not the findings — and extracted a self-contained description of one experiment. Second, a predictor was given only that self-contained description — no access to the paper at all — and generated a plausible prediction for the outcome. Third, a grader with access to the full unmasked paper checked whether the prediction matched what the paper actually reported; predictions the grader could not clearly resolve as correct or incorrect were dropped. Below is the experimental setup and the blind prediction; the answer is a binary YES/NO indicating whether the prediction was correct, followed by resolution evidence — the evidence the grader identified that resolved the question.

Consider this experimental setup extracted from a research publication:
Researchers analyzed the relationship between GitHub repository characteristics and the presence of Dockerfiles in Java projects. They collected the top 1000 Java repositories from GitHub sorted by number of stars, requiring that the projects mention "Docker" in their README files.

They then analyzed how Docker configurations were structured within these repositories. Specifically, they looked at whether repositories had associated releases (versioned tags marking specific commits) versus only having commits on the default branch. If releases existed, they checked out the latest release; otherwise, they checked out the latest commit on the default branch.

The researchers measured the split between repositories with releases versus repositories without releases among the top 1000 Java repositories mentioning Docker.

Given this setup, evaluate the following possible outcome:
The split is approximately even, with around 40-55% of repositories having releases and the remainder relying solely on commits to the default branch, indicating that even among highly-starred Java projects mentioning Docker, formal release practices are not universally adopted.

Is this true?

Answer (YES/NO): YES